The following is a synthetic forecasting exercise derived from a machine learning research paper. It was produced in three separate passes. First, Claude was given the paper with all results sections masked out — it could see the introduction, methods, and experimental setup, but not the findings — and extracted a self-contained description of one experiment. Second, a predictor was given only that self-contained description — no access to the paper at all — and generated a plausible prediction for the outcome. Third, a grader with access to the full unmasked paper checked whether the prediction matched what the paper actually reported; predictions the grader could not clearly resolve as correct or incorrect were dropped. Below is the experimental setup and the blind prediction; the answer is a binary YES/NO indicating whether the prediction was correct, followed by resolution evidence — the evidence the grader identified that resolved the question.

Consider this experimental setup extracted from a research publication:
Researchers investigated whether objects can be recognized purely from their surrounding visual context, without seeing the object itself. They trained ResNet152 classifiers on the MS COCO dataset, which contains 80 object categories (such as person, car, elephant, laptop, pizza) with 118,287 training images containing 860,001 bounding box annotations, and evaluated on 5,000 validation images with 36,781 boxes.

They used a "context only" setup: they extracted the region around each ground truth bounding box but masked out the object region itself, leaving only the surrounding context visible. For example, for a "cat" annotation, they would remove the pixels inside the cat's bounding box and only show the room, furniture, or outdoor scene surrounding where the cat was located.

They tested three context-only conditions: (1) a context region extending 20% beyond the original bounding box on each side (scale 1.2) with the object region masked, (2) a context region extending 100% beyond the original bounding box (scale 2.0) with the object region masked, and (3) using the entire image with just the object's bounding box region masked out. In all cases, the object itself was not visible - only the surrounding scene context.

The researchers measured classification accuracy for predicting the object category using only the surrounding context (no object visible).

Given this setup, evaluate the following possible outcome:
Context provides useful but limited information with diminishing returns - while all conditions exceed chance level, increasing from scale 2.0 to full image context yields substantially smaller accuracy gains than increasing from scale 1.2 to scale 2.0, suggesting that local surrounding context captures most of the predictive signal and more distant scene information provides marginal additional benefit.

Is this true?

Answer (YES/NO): NO